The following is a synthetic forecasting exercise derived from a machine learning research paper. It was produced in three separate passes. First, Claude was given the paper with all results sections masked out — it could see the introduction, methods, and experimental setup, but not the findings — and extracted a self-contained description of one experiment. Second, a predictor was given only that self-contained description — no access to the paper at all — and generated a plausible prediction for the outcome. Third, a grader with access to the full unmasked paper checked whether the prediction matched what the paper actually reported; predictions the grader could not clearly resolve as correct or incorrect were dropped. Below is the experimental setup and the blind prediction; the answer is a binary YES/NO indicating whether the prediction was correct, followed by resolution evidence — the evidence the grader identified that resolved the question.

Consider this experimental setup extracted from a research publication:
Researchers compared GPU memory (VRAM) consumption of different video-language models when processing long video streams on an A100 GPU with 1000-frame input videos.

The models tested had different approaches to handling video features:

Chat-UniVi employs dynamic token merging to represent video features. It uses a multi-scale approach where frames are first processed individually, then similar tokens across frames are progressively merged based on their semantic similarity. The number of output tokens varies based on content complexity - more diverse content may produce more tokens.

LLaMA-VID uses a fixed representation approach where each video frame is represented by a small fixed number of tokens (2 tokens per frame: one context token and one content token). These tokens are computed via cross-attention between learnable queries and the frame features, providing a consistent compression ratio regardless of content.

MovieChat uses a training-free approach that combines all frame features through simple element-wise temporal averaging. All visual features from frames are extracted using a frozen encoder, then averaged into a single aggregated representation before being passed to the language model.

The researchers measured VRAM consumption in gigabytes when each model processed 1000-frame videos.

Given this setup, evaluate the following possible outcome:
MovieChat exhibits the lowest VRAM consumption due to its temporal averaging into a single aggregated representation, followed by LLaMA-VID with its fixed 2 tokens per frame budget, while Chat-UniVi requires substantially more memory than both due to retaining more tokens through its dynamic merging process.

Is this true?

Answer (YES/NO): YES